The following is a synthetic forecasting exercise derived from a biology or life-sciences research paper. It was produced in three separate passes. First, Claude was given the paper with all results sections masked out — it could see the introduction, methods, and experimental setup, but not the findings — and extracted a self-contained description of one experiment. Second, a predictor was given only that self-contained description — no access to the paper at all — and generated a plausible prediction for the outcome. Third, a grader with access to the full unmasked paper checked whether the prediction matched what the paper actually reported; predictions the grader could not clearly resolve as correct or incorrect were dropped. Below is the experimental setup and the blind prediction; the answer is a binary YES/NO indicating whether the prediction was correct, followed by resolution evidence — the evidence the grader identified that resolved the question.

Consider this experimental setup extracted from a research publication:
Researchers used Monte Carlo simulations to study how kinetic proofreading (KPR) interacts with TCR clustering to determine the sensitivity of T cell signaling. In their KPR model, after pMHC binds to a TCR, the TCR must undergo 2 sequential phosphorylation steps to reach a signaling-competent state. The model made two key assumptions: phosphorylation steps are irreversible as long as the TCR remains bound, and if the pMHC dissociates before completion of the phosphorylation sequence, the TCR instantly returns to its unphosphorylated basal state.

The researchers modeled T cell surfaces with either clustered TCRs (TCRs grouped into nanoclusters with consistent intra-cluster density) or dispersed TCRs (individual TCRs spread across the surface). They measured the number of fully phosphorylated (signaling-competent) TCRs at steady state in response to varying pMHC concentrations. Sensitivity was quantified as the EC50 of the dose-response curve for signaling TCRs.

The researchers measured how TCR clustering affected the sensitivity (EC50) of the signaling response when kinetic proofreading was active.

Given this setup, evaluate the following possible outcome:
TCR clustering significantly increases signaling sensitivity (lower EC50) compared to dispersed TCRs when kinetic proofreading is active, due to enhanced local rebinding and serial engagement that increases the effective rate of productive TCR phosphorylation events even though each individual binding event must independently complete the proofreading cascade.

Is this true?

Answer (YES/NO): YES